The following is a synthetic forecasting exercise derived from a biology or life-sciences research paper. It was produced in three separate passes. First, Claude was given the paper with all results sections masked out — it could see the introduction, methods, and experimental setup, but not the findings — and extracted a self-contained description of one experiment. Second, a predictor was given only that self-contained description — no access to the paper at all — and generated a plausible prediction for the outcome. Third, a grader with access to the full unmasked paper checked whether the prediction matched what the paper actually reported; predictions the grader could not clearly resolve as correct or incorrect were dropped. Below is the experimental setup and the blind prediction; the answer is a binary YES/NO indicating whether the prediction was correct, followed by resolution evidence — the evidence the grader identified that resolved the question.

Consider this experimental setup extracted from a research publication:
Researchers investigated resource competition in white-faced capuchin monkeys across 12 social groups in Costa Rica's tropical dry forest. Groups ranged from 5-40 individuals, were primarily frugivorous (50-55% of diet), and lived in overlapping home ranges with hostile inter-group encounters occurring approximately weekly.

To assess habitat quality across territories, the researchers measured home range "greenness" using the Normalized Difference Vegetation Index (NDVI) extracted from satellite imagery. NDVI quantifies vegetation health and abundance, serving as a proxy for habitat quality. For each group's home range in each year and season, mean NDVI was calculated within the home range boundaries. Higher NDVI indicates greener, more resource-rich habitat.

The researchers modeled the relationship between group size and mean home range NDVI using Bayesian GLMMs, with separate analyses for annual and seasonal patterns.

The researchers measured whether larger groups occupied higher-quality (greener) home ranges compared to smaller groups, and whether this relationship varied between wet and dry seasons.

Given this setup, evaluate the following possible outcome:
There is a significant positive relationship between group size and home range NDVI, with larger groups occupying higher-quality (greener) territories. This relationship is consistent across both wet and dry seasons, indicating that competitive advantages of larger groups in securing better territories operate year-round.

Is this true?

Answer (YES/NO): NO